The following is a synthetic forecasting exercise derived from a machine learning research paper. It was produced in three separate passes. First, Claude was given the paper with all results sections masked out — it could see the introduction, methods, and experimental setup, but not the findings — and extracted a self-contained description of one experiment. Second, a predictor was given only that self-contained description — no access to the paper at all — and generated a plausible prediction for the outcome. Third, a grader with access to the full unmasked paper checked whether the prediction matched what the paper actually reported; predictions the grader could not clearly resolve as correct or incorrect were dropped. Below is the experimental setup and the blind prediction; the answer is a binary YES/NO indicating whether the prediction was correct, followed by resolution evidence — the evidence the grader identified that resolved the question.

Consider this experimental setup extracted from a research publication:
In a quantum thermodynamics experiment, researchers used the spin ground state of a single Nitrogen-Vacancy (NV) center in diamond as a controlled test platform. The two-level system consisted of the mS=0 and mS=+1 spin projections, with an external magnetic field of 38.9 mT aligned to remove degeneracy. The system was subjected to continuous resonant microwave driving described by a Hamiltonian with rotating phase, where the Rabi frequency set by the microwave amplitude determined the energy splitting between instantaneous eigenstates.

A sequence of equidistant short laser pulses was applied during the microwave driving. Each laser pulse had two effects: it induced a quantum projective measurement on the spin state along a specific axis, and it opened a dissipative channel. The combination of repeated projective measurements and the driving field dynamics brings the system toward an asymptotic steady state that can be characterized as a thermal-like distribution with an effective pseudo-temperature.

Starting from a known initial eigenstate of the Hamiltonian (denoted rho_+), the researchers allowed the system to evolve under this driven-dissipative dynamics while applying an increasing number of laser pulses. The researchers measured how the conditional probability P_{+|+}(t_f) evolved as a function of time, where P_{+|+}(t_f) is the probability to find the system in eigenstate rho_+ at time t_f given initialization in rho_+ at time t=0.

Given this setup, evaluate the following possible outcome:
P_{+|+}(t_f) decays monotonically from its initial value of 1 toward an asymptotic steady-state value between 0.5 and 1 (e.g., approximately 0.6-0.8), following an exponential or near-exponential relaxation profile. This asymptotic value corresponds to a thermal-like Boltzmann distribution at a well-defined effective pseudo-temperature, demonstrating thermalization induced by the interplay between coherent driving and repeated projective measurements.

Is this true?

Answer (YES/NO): NO